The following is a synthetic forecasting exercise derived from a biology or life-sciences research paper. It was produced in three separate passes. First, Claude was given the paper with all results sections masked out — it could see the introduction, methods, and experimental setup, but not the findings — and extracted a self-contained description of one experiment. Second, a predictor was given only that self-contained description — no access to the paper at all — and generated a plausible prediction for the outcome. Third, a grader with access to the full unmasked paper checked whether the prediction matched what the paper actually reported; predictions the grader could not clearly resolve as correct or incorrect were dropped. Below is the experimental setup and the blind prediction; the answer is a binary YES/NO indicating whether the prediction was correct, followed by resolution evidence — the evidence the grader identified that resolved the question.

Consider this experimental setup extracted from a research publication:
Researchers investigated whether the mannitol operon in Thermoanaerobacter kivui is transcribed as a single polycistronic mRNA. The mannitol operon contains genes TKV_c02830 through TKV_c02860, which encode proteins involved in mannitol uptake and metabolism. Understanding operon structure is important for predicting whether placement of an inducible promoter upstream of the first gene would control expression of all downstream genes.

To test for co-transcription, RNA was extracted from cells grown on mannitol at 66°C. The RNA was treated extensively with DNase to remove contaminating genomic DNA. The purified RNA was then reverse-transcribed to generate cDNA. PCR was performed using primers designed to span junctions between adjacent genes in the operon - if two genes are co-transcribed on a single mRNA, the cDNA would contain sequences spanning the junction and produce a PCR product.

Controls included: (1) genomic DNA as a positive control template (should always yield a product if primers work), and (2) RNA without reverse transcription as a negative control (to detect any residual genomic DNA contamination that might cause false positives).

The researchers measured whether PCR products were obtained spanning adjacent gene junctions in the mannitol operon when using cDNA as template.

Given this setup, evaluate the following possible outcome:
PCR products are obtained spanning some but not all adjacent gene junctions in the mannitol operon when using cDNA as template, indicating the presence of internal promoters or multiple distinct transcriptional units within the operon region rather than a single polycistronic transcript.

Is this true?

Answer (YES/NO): NO